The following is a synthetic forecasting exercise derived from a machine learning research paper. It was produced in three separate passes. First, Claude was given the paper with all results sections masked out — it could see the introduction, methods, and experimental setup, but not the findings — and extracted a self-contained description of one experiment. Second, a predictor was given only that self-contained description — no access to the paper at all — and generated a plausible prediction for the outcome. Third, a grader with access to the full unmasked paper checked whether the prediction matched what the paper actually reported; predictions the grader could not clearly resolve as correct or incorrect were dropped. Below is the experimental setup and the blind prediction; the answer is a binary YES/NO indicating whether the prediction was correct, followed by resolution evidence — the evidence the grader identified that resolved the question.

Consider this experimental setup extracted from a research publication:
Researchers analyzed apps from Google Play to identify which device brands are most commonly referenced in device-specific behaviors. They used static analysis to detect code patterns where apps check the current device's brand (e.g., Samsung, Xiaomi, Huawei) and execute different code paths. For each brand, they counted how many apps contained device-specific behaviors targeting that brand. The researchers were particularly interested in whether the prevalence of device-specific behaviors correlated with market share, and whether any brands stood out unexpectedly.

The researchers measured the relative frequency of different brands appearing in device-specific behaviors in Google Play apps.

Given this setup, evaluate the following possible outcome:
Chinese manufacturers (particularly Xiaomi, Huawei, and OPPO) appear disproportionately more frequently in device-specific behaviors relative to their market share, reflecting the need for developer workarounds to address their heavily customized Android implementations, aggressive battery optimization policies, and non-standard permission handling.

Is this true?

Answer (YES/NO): NO